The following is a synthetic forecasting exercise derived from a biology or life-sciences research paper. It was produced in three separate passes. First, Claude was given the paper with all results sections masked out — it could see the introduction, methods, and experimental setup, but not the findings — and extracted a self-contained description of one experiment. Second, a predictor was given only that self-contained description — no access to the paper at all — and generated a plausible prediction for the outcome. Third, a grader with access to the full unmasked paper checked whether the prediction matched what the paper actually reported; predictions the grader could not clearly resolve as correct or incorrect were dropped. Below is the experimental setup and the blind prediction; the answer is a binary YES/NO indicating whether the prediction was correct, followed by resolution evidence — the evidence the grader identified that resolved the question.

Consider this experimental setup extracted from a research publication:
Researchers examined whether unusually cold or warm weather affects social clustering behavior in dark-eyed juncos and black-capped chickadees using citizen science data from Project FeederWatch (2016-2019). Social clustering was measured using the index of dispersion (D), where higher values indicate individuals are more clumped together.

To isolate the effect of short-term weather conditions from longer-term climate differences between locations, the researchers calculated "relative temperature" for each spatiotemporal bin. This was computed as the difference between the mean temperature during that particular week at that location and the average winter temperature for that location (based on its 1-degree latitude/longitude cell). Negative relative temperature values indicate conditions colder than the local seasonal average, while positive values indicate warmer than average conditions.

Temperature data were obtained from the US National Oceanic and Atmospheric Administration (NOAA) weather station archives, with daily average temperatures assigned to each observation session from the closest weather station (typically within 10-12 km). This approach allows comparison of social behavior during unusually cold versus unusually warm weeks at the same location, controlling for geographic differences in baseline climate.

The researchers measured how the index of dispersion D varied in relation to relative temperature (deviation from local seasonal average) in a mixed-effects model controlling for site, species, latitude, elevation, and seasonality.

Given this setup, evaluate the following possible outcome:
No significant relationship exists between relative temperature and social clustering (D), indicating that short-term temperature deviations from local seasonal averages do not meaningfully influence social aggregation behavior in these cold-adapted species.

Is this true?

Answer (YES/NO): NO